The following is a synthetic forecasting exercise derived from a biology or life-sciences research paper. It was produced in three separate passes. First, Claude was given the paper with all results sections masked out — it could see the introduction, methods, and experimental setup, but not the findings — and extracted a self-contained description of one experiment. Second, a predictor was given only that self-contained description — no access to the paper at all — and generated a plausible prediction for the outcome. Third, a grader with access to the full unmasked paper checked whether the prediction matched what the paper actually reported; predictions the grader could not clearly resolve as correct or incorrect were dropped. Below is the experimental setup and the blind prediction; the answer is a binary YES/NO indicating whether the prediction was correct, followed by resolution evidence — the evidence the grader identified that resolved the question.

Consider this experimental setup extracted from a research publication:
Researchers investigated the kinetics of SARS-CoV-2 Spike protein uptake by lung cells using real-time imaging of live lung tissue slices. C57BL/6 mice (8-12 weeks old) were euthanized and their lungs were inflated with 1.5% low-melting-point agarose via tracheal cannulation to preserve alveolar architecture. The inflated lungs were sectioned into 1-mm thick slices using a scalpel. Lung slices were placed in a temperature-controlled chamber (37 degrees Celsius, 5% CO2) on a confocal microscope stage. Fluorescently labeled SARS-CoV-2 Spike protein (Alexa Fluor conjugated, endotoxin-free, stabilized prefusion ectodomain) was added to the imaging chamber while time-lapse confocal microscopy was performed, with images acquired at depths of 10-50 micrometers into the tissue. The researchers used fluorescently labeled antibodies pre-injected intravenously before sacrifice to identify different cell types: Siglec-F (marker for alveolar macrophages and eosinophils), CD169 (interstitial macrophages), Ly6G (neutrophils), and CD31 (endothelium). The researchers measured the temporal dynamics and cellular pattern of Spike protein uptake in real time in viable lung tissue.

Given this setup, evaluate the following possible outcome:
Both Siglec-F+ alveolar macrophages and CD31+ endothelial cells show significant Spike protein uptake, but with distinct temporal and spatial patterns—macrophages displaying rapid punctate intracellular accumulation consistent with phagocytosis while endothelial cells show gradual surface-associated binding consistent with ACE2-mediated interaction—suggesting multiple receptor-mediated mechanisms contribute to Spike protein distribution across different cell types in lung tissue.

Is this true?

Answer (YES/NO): NO